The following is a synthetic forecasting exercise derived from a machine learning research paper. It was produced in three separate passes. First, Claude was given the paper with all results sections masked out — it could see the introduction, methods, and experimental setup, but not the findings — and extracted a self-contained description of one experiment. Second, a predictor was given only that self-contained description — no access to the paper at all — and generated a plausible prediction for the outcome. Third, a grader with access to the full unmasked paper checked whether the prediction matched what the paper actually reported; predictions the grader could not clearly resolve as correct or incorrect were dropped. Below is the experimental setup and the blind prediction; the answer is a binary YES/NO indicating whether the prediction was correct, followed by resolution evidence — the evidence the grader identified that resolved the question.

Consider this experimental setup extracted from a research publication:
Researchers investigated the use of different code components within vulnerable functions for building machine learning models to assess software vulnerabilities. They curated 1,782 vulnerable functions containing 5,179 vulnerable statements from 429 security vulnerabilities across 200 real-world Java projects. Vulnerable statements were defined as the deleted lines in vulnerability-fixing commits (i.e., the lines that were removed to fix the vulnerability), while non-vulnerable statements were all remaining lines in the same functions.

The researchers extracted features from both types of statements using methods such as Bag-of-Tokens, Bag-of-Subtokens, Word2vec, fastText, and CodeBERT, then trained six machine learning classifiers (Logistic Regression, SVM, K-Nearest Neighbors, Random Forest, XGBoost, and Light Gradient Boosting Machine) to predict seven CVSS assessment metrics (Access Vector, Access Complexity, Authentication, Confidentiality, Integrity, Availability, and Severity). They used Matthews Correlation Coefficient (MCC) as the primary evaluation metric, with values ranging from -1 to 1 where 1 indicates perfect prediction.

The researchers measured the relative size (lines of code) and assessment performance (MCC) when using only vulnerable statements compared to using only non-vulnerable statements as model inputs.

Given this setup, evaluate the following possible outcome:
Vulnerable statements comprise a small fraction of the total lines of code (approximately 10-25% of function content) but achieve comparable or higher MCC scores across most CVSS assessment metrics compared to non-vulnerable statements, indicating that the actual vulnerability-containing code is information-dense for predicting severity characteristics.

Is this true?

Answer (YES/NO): YES